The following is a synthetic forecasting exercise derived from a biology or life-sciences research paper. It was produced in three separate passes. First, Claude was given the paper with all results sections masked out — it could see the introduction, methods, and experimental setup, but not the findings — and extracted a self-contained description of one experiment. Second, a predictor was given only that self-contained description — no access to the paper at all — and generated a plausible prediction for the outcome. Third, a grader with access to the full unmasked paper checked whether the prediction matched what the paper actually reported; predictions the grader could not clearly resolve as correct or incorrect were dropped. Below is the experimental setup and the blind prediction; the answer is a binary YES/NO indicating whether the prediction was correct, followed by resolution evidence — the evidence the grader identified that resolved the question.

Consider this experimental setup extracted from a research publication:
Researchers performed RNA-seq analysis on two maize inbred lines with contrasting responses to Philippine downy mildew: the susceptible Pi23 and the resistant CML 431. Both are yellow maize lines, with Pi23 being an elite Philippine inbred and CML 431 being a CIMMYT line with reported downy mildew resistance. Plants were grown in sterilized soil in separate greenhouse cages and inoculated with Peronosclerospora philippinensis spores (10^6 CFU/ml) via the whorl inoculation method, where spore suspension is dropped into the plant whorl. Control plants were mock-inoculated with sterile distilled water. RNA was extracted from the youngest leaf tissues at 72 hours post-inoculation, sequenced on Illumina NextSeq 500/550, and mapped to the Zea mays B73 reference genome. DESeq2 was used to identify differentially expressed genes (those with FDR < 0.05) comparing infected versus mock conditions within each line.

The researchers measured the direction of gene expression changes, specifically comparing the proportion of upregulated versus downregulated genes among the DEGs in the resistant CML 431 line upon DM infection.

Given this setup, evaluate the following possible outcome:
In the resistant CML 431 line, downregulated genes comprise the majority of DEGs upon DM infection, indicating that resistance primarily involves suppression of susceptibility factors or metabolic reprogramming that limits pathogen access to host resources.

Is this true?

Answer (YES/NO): YES